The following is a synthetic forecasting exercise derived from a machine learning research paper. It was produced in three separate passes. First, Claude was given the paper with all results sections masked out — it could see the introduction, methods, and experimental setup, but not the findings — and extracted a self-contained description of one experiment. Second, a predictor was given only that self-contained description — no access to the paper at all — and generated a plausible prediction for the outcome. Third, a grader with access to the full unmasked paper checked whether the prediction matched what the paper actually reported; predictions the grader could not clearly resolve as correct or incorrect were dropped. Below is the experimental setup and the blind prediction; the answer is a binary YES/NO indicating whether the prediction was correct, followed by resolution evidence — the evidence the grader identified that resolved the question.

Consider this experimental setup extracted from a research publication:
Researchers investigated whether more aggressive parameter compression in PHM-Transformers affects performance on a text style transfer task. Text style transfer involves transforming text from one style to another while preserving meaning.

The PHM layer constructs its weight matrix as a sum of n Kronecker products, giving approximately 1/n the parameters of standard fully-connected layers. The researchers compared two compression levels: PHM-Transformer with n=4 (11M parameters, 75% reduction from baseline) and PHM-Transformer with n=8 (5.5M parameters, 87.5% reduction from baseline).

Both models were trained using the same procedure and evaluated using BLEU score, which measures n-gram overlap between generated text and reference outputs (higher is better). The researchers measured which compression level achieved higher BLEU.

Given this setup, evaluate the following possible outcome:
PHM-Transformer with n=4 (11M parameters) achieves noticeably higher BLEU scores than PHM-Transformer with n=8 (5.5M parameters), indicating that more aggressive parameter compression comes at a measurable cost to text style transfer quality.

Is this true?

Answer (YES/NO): YES